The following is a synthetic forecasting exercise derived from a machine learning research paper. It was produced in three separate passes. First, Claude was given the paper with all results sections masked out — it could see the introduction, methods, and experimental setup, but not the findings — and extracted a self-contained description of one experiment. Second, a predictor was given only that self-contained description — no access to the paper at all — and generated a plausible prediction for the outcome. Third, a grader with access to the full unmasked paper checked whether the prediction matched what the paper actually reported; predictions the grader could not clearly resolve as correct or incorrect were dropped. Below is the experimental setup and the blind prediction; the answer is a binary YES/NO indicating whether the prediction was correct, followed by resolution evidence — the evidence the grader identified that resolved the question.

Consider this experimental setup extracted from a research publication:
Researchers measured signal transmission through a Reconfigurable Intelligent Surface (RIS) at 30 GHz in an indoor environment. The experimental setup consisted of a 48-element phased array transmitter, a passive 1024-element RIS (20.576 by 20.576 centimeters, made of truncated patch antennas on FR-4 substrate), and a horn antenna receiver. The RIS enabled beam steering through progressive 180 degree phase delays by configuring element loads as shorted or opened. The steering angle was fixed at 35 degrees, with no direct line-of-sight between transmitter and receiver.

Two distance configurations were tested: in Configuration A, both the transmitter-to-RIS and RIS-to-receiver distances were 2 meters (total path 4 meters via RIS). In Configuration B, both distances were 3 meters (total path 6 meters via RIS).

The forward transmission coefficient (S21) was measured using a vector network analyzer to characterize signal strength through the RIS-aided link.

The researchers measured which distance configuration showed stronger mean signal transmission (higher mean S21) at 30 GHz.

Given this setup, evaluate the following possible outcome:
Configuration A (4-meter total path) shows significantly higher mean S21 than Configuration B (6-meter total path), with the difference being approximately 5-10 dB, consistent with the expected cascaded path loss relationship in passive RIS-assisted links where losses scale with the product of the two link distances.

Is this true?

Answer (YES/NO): NO